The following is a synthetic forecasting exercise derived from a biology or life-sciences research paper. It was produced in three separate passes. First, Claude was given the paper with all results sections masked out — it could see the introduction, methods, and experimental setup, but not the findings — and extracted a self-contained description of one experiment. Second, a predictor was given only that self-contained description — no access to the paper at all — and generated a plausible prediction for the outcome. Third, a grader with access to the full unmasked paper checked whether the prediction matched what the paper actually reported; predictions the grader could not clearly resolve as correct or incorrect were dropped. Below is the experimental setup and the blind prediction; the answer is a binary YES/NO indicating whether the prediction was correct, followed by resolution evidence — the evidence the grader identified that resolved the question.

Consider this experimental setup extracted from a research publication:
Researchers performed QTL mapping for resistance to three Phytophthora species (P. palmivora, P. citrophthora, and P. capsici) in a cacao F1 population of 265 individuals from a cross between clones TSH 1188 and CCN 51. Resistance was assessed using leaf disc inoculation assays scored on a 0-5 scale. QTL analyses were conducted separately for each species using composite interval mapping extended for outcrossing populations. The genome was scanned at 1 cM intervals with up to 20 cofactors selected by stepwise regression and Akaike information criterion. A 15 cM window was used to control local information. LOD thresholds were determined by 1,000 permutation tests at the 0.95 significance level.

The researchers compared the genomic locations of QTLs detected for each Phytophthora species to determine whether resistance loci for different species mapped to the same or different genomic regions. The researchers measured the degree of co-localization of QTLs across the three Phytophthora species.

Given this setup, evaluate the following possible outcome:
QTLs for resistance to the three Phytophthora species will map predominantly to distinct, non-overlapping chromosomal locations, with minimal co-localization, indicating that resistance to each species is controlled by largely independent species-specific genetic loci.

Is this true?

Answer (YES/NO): YES